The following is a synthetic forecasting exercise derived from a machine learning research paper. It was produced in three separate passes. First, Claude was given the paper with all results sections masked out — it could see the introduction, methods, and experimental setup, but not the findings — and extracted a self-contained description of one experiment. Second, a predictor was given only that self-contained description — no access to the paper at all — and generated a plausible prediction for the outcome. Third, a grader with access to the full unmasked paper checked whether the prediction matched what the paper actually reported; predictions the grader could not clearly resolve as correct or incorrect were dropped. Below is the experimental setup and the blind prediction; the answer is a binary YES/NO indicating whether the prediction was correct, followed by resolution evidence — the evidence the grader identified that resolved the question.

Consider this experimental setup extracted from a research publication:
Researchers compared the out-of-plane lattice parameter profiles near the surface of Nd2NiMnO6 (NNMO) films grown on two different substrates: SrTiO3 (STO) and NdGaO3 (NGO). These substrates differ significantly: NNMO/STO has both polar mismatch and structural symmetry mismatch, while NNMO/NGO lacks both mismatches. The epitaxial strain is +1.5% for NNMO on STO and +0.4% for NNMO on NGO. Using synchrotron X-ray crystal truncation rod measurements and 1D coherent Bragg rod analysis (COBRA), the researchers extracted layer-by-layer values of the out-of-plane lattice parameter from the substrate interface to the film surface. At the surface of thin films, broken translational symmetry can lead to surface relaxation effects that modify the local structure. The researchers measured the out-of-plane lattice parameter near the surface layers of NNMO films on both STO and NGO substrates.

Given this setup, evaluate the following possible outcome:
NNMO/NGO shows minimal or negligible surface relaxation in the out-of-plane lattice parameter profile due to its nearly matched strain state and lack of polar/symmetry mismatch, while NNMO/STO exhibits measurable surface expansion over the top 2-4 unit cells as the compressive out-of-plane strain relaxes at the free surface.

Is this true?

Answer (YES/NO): NO